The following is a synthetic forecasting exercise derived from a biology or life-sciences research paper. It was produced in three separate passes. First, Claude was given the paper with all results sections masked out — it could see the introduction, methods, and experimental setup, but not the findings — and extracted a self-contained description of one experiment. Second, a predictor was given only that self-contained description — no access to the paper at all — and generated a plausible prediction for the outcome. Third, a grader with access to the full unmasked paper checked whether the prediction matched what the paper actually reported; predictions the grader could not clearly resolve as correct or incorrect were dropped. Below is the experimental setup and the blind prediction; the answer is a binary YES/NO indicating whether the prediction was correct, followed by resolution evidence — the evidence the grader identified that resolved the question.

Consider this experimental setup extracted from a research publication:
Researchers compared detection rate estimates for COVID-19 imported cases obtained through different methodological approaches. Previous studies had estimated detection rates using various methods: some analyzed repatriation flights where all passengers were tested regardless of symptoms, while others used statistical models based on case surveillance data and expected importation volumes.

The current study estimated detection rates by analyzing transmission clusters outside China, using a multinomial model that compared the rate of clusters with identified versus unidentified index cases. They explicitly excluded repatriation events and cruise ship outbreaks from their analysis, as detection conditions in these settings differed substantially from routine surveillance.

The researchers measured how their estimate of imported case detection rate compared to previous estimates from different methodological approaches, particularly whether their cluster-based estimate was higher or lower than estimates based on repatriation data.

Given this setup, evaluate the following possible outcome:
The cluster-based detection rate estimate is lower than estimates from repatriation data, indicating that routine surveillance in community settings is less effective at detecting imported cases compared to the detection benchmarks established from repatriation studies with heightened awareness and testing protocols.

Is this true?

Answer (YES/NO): NO